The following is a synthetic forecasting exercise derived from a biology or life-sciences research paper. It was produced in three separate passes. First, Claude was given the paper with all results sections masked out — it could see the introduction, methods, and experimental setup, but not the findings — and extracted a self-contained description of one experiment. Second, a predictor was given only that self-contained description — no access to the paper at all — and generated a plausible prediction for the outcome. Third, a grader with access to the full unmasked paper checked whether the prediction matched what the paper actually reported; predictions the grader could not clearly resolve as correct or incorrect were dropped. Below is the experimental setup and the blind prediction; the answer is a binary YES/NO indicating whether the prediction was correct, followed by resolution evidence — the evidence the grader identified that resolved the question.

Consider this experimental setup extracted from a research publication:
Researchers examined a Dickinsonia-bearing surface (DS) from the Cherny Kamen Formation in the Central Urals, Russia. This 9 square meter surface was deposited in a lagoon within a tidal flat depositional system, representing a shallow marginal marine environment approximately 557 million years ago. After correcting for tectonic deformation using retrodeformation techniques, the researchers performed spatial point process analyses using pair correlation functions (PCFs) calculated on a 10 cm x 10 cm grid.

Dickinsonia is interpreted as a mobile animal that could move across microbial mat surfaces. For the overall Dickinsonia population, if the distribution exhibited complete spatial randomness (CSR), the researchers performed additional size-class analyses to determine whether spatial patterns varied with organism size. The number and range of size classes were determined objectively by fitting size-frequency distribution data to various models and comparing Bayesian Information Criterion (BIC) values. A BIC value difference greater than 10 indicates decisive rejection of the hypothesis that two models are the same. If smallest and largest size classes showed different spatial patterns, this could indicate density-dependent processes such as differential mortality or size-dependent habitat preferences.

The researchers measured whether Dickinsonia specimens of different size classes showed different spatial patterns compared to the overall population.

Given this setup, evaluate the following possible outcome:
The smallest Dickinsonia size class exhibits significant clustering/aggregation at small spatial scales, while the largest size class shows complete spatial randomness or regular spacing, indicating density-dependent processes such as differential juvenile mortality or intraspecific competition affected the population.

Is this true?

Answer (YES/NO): YES